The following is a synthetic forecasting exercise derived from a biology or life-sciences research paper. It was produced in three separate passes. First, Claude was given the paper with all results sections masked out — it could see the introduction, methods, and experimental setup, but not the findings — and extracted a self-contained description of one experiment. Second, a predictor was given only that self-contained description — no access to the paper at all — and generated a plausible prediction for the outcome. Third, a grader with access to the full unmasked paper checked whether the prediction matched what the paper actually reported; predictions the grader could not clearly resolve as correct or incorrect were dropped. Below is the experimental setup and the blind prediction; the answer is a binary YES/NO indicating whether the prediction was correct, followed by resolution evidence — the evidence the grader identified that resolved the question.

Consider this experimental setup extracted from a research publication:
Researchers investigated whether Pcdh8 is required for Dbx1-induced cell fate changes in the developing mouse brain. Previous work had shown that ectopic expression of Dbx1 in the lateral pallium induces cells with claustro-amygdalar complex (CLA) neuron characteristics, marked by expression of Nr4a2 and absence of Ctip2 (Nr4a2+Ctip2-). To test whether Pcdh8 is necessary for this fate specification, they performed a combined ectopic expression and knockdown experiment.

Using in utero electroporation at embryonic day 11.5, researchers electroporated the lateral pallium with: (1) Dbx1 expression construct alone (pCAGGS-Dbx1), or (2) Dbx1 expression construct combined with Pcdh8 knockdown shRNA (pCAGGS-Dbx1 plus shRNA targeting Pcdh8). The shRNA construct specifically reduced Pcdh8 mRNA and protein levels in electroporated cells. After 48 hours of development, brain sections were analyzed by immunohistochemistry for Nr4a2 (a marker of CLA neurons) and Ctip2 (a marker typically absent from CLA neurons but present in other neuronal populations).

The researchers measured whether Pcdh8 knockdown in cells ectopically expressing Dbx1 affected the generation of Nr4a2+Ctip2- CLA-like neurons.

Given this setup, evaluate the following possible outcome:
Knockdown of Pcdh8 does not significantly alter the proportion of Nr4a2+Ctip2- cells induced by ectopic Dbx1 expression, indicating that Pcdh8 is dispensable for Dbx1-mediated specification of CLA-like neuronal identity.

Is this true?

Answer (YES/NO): NO